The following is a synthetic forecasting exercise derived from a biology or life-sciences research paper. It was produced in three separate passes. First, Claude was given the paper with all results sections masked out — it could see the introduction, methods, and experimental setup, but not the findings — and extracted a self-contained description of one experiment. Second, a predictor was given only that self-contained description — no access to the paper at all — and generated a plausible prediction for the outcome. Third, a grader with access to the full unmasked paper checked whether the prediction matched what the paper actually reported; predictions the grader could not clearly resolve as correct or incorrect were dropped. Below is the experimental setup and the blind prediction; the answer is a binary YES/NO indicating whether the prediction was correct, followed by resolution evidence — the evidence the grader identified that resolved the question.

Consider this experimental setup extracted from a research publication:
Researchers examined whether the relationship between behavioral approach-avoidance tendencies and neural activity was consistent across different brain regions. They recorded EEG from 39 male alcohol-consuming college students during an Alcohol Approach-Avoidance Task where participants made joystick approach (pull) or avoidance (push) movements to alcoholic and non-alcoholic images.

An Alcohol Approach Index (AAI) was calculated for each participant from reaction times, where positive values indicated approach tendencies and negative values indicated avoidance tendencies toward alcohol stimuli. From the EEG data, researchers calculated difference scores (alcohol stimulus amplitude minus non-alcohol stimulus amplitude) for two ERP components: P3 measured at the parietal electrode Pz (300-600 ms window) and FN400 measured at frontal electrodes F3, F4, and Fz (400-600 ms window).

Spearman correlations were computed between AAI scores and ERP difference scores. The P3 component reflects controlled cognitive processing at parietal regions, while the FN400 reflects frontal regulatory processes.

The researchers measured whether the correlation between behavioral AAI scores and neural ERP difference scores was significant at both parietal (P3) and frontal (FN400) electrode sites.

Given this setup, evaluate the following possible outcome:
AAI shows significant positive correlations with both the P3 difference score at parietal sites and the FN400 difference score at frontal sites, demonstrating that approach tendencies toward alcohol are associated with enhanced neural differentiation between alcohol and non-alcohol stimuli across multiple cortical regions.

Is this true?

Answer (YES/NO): NO